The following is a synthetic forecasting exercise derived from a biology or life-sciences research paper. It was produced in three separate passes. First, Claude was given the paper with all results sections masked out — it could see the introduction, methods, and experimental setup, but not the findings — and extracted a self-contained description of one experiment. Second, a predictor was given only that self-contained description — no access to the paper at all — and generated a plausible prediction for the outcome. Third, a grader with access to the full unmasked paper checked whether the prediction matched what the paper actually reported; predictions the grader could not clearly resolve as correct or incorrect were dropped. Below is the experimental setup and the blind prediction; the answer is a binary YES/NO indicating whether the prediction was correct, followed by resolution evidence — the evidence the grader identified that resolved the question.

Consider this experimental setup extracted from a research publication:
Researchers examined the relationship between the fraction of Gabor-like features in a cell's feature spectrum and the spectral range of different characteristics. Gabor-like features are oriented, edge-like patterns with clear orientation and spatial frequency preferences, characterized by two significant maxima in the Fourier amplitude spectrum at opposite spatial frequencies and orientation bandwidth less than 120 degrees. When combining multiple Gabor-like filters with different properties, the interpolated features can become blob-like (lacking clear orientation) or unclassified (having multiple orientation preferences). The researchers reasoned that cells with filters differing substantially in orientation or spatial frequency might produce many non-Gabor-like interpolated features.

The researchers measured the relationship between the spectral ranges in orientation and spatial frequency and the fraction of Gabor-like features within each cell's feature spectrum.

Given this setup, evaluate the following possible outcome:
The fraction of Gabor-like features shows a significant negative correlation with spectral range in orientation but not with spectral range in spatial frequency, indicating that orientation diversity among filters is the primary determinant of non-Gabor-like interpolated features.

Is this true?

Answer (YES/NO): YES